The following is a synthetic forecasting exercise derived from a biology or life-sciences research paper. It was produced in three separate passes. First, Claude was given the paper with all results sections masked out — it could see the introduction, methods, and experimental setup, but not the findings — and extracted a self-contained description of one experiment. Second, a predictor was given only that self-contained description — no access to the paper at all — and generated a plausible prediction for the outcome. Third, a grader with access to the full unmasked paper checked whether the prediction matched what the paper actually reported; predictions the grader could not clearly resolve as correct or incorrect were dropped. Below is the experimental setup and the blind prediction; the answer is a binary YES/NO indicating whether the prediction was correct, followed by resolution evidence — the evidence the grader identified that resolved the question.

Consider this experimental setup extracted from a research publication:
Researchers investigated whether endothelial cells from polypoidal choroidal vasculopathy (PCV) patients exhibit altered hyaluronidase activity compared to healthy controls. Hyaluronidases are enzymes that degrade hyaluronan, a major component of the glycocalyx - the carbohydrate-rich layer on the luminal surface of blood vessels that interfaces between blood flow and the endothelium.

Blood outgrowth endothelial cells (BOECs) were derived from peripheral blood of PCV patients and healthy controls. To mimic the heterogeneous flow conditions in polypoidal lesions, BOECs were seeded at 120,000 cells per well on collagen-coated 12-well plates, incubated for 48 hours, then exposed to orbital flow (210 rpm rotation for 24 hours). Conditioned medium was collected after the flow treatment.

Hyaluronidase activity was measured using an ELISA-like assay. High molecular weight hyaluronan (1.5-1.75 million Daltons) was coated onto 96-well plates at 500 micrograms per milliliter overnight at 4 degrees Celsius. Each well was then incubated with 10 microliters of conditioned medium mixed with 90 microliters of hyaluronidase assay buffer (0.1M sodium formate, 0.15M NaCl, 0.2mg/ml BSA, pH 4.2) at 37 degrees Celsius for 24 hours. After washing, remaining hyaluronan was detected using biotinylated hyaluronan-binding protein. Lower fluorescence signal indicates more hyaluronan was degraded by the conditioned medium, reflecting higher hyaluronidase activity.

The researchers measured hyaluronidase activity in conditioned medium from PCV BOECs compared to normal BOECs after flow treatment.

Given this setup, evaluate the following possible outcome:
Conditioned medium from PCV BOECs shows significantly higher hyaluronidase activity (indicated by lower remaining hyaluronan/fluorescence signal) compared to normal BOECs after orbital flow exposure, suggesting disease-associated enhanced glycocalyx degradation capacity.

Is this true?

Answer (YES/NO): YES